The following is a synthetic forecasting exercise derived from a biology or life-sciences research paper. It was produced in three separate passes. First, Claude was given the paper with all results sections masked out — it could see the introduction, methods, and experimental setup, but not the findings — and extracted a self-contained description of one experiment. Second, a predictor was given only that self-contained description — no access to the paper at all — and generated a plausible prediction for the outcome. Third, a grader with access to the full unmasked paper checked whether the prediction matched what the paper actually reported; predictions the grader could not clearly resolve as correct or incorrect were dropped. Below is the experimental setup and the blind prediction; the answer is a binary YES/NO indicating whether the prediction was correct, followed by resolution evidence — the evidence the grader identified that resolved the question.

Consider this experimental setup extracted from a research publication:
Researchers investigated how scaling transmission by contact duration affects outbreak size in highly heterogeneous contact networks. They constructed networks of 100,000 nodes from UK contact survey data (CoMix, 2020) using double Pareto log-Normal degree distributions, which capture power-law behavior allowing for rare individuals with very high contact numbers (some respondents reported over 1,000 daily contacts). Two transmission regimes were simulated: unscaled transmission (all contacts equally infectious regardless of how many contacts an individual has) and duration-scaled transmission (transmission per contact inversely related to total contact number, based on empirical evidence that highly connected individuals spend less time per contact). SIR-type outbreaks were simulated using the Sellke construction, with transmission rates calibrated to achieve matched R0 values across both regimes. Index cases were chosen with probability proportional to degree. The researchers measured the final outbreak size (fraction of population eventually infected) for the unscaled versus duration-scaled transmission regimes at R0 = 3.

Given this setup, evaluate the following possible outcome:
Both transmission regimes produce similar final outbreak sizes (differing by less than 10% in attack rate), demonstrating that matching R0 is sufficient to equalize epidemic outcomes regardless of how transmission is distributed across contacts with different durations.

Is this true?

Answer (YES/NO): NO